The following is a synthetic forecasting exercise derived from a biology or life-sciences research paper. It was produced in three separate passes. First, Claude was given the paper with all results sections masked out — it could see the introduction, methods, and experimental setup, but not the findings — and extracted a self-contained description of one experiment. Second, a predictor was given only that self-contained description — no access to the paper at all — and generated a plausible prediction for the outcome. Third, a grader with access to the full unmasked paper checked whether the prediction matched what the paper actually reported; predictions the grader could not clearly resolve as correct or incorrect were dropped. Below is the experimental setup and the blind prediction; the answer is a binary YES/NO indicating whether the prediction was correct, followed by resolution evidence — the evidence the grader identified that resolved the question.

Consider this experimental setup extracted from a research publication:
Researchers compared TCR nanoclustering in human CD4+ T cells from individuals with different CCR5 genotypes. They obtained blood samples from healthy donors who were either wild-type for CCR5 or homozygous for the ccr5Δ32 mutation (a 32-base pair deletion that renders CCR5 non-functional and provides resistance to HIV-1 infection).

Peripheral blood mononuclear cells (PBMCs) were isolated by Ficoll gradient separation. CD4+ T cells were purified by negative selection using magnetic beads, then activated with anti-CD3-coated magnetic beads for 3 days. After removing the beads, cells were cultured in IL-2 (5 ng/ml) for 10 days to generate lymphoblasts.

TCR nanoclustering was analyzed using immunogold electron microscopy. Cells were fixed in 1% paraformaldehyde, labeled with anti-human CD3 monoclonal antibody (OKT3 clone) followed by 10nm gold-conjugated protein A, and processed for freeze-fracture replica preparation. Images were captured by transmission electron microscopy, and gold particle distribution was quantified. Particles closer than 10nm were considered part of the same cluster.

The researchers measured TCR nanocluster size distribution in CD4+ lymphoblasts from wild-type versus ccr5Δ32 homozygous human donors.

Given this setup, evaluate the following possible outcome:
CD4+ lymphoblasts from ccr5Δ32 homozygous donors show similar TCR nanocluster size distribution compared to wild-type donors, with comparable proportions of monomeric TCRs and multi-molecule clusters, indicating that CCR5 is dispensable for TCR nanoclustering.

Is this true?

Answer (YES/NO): NO